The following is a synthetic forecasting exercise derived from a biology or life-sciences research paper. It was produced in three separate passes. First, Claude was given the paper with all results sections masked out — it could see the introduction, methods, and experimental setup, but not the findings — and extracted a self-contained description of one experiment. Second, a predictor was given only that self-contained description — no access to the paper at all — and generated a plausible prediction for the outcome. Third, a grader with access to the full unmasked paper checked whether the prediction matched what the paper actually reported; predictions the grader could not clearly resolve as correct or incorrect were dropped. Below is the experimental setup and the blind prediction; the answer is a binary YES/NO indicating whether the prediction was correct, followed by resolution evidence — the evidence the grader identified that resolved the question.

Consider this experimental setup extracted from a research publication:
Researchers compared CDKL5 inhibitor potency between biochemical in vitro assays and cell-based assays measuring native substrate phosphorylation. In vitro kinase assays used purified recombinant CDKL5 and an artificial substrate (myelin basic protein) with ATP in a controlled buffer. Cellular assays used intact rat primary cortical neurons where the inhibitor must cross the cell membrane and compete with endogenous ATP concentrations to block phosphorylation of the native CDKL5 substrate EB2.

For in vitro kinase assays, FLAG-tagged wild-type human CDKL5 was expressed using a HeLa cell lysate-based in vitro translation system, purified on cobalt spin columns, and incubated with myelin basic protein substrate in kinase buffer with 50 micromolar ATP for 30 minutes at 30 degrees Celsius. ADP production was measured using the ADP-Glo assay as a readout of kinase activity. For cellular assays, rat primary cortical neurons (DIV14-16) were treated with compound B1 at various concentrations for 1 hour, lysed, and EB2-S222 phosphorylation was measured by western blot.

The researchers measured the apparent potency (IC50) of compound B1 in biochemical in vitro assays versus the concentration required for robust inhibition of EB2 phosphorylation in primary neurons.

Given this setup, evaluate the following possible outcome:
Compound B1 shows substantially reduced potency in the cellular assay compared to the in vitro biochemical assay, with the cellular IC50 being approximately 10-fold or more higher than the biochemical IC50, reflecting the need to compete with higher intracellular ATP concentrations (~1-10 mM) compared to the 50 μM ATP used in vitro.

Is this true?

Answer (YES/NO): YES